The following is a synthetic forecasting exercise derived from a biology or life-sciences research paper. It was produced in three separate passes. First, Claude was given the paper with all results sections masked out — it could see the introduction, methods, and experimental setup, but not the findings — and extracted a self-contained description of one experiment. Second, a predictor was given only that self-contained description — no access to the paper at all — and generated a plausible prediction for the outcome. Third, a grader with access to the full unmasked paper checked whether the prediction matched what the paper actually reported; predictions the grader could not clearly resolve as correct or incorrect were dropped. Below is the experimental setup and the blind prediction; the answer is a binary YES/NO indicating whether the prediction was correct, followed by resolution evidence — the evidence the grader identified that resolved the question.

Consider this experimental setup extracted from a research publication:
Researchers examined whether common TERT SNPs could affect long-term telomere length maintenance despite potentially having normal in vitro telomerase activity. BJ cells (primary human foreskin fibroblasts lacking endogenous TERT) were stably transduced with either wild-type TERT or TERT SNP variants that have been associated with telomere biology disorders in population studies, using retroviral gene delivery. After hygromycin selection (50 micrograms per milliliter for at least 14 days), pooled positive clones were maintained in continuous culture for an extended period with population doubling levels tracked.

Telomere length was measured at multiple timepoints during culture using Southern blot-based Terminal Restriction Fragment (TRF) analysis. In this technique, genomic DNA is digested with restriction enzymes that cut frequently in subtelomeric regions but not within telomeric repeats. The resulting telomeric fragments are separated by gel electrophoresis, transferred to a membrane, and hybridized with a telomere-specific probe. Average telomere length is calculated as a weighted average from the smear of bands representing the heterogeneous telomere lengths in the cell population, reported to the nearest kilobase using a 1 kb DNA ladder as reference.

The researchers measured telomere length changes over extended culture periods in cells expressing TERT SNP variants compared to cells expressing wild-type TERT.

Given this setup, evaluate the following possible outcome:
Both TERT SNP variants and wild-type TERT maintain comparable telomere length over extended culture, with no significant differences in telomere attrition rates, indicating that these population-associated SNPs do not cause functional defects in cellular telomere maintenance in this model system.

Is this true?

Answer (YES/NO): NO